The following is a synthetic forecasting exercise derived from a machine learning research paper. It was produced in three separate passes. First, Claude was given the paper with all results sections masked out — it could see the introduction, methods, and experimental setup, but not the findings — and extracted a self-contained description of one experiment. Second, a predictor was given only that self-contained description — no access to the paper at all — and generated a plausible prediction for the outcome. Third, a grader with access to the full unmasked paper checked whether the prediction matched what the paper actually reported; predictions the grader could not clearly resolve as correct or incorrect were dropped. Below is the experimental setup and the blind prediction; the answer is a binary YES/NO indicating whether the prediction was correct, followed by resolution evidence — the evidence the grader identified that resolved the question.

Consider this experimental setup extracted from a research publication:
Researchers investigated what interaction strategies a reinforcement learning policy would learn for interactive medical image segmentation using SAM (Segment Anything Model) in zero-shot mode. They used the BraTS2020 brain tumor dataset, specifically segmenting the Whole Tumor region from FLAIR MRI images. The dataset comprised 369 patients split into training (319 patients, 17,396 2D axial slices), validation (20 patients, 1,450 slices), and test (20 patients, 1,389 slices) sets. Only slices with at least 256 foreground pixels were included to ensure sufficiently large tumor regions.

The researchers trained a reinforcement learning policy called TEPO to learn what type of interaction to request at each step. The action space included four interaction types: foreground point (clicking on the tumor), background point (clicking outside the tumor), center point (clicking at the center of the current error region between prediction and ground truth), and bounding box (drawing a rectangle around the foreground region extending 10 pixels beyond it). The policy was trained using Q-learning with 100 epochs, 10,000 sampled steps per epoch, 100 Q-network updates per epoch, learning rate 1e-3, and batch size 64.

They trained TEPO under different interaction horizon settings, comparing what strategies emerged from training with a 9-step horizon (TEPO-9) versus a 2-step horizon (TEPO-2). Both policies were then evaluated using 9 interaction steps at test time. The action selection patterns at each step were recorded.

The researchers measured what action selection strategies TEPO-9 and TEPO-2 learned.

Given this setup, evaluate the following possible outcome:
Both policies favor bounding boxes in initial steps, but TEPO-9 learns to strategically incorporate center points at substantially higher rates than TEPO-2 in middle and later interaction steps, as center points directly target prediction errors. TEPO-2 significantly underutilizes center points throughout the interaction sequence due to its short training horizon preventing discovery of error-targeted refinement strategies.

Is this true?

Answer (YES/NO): NO